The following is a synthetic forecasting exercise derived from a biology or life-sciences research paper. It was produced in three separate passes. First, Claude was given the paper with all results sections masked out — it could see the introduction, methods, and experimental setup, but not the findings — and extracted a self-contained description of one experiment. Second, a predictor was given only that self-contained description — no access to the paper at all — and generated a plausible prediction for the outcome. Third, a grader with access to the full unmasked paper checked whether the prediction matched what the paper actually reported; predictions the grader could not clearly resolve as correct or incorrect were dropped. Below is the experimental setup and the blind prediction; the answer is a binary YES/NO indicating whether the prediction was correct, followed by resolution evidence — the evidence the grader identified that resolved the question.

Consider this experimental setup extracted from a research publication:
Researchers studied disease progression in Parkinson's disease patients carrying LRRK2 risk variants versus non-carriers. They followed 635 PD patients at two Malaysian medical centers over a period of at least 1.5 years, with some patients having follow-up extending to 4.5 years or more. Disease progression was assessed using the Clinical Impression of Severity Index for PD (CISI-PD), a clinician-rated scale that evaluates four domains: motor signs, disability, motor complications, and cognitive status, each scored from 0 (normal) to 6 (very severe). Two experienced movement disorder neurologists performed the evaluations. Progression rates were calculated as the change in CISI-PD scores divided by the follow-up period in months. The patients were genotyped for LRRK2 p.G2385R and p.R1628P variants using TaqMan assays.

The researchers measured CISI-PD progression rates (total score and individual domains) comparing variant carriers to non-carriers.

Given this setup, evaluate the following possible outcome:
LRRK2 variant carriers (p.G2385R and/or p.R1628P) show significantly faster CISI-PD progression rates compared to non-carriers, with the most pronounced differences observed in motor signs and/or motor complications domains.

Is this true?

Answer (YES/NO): NO